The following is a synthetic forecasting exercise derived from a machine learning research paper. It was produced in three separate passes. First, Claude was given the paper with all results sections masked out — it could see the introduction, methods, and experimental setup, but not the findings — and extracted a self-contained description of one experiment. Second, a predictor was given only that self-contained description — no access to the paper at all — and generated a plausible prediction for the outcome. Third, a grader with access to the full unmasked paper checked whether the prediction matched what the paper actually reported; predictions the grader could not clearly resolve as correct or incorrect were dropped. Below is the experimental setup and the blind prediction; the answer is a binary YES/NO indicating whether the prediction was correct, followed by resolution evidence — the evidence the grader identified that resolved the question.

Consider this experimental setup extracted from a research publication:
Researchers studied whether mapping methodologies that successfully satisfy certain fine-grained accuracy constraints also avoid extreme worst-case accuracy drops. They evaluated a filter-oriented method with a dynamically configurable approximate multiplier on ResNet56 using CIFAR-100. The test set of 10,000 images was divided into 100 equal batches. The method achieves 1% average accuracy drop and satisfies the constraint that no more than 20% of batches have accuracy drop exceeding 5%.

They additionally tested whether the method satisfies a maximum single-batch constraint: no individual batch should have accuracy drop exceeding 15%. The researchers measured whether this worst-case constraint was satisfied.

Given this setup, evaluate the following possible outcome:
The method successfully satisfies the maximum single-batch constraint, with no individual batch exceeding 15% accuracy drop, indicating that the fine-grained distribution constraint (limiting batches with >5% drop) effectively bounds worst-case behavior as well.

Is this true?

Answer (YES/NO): NO